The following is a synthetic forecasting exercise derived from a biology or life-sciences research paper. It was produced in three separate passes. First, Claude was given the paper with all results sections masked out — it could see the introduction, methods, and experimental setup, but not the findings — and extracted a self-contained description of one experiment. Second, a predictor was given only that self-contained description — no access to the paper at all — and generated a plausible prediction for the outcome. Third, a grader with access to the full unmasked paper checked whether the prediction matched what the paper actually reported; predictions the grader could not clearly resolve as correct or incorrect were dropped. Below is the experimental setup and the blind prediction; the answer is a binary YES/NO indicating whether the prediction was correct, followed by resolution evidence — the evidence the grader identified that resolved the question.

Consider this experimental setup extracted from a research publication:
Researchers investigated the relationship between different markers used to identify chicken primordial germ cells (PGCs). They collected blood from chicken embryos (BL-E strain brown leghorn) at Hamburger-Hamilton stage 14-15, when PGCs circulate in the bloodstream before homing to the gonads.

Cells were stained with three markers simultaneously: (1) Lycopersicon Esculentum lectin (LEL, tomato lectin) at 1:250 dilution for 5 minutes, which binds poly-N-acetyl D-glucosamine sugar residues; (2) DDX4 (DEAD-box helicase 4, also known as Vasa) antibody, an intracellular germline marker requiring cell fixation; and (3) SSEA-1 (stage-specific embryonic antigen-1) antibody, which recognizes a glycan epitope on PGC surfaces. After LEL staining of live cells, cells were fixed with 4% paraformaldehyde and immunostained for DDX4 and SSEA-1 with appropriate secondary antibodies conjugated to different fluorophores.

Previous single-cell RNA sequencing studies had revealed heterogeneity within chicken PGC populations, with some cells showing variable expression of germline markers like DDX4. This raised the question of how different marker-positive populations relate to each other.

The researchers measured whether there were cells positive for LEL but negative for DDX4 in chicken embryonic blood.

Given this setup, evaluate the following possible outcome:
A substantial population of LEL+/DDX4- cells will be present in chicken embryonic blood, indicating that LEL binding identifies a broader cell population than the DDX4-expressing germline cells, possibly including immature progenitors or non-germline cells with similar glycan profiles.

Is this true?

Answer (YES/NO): NO